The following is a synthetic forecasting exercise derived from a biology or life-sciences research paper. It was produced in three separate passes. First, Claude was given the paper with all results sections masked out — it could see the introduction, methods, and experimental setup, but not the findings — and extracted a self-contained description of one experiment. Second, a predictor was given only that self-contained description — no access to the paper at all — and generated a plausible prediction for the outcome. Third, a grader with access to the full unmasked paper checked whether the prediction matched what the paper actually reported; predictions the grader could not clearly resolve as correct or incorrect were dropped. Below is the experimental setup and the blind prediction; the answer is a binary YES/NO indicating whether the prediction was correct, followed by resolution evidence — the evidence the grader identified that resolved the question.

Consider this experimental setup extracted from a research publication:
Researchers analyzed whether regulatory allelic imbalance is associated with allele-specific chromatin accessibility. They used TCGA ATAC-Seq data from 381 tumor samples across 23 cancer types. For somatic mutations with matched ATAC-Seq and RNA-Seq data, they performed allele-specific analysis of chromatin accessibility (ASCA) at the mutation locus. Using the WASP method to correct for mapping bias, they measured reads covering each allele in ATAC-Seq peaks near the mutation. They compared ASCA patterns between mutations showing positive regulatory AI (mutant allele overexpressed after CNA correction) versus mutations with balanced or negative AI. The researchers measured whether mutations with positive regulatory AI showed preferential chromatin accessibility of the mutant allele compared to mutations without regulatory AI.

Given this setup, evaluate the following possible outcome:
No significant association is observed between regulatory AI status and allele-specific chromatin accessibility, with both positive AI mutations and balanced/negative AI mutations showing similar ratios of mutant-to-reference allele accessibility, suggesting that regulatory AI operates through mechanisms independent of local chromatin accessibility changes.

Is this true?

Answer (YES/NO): NO